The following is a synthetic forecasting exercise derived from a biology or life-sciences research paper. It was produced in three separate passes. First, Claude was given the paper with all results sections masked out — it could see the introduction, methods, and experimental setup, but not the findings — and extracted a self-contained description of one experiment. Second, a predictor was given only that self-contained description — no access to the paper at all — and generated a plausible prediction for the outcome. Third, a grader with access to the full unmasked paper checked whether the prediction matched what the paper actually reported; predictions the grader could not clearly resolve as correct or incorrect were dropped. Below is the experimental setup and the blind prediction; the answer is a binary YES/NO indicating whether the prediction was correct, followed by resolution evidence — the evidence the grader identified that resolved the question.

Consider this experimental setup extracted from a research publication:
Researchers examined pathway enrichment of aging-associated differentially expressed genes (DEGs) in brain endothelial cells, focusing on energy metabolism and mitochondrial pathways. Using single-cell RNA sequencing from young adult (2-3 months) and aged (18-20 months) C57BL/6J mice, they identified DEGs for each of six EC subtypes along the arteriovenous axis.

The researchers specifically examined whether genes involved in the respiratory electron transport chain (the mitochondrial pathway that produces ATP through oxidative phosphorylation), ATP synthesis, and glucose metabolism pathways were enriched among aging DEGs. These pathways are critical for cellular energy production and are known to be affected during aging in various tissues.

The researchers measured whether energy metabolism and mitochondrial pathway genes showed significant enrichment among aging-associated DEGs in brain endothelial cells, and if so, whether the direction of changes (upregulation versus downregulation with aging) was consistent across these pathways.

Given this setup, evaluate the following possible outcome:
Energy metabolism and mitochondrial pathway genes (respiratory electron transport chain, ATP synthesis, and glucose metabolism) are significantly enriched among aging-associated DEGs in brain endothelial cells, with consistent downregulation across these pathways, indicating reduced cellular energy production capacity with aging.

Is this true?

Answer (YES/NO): YES